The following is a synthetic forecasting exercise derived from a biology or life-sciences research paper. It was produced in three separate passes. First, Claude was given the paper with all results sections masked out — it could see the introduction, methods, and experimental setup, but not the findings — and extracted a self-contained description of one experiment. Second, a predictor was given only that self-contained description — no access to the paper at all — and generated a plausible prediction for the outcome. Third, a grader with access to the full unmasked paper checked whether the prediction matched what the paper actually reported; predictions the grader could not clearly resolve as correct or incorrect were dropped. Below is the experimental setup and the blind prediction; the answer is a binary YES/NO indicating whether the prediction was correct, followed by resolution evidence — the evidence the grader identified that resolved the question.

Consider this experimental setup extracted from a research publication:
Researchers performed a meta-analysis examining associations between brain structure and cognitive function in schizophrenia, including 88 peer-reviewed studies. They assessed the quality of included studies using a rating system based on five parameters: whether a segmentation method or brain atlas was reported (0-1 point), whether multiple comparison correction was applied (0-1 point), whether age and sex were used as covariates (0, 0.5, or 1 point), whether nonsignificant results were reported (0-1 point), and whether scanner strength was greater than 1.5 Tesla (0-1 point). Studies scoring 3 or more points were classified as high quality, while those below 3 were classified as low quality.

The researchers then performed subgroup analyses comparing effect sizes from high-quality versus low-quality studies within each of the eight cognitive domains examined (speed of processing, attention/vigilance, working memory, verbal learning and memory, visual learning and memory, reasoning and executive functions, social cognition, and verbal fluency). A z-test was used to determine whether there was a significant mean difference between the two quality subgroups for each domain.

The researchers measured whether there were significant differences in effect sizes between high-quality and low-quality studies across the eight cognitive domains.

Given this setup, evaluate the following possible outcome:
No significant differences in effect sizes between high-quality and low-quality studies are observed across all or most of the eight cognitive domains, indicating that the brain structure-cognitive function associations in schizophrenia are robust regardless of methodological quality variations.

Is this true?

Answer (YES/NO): NO